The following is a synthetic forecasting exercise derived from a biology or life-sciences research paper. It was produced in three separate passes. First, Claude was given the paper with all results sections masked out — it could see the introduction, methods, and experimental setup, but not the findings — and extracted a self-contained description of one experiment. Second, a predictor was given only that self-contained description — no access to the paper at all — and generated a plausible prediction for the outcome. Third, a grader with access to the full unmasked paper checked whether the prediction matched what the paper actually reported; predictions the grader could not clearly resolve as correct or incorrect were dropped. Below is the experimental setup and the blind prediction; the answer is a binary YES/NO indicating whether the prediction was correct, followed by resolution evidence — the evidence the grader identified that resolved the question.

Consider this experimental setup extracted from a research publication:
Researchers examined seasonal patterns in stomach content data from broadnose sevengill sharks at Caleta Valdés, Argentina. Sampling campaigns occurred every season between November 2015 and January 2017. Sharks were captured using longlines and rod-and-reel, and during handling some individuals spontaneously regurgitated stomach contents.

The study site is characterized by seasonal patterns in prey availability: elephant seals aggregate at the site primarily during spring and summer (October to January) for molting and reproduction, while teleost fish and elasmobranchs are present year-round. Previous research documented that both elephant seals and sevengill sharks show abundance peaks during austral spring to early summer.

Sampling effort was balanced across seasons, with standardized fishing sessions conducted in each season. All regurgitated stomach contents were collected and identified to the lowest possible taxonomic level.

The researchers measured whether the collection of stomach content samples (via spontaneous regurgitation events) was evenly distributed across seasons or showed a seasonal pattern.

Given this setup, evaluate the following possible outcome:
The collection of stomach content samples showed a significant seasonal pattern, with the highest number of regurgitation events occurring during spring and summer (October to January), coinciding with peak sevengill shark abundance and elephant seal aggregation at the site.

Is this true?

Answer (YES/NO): NO